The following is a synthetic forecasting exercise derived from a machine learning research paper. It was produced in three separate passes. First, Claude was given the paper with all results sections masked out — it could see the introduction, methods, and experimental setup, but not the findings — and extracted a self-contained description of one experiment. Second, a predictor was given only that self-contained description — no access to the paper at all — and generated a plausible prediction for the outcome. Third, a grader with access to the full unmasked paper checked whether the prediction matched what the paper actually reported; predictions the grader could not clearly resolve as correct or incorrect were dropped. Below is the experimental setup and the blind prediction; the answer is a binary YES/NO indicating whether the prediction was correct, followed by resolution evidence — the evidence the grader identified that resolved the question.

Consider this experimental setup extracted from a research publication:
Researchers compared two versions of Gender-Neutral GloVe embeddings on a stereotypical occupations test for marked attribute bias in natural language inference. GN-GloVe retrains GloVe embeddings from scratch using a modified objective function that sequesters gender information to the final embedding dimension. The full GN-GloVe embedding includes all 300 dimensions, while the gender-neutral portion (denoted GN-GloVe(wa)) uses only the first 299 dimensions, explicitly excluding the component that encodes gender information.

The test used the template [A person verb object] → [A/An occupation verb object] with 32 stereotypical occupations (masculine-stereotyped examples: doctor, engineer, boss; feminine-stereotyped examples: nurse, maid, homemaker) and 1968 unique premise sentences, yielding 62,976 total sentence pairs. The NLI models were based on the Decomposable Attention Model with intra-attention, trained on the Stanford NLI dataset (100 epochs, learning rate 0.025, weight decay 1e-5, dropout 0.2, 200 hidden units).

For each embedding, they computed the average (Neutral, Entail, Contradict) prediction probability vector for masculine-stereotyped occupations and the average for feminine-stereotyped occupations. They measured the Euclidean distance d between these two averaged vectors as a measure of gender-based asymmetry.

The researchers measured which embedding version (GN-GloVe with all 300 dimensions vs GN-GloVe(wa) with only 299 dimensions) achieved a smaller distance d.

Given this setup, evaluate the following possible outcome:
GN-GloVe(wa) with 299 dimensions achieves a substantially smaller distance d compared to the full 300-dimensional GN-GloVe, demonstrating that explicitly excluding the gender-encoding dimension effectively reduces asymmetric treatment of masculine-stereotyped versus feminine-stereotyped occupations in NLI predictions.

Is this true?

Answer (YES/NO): YES